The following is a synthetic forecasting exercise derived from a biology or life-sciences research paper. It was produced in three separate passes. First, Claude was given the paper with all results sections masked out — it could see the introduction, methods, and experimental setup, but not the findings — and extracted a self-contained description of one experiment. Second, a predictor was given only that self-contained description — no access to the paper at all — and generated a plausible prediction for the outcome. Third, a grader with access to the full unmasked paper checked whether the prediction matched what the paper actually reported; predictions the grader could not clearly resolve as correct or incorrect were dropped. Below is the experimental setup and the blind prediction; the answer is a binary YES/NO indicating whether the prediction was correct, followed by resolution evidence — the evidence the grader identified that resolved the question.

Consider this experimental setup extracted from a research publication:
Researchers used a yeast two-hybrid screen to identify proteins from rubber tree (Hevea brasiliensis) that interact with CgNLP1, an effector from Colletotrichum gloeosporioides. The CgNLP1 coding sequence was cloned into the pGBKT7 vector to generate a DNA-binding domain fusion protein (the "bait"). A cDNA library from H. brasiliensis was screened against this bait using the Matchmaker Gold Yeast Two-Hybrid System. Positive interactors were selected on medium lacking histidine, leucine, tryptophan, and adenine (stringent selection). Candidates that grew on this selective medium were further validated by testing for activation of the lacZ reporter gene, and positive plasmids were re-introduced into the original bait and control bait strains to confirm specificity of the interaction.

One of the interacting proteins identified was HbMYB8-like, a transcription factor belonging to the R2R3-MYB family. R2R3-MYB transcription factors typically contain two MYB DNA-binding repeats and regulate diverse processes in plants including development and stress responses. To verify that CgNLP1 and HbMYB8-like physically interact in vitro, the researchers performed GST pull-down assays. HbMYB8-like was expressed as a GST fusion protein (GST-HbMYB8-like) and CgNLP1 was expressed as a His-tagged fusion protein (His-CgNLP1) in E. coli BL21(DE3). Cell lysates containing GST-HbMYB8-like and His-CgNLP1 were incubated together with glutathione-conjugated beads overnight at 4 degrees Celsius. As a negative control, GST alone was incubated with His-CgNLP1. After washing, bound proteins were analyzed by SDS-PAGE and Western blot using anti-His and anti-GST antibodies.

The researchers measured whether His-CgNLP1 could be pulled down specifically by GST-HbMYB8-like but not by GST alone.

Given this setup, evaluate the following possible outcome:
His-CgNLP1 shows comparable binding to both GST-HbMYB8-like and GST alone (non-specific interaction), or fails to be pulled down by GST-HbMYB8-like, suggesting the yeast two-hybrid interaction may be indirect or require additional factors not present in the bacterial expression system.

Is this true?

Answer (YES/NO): NO